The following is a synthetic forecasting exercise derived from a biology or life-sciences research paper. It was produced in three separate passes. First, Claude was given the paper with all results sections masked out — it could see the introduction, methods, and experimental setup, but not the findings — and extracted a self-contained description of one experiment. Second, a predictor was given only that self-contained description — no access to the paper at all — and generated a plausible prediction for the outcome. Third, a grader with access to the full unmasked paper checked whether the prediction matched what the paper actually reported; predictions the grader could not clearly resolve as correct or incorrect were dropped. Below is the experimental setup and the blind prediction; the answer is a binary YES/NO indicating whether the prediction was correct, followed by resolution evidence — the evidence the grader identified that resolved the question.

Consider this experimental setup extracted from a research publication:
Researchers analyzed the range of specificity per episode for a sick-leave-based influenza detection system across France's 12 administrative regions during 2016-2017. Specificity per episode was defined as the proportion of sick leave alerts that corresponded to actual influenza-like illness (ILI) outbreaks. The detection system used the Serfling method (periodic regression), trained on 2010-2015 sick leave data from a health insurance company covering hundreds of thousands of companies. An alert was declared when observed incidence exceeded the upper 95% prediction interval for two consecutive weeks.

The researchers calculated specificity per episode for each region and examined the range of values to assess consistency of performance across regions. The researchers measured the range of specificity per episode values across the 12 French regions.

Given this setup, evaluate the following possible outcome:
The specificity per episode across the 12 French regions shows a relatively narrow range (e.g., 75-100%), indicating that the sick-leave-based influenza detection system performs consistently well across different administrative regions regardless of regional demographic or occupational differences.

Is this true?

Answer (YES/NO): NO